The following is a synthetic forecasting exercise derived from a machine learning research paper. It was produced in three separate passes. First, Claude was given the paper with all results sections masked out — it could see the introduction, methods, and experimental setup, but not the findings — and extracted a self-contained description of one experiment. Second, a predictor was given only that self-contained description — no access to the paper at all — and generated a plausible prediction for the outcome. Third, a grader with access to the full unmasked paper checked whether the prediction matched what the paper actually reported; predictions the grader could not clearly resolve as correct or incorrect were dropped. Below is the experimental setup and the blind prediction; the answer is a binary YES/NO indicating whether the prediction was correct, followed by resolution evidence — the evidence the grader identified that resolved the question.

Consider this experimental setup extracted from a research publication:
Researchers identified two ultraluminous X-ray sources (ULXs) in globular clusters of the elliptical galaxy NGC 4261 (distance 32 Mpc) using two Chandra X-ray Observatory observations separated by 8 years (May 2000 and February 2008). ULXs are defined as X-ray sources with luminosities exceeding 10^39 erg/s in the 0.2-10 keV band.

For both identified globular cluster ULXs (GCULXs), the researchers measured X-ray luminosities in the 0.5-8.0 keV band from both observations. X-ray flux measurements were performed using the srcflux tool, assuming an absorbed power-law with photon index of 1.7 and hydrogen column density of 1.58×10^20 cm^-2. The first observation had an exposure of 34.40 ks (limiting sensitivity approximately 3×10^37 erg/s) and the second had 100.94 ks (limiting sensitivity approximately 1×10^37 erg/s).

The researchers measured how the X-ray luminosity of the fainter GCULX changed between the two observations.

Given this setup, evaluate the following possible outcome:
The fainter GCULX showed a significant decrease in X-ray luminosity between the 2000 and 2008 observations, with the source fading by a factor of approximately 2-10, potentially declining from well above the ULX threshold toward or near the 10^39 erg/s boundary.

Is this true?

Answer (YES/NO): NO